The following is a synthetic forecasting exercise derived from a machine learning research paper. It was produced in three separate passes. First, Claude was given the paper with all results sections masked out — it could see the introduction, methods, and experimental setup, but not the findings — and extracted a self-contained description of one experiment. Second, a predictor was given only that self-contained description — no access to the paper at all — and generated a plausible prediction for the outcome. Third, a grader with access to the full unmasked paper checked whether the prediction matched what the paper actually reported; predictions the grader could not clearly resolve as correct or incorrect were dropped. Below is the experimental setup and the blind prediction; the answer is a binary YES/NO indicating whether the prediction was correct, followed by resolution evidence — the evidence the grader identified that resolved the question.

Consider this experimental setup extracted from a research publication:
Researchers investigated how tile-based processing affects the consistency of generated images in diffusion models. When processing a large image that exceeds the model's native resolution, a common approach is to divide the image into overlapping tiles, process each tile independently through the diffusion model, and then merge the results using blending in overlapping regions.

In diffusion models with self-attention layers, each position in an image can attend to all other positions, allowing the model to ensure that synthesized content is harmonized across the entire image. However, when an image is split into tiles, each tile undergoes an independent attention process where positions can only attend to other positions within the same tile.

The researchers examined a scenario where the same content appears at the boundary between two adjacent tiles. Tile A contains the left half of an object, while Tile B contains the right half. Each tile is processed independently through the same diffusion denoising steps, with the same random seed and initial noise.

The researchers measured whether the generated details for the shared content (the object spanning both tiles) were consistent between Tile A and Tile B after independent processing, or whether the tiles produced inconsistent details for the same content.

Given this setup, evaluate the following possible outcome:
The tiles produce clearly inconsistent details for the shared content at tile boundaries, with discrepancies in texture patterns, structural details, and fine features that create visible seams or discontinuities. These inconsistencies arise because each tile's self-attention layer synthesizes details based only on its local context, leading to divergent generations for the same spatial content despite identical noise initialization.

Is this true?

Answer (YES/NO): YES